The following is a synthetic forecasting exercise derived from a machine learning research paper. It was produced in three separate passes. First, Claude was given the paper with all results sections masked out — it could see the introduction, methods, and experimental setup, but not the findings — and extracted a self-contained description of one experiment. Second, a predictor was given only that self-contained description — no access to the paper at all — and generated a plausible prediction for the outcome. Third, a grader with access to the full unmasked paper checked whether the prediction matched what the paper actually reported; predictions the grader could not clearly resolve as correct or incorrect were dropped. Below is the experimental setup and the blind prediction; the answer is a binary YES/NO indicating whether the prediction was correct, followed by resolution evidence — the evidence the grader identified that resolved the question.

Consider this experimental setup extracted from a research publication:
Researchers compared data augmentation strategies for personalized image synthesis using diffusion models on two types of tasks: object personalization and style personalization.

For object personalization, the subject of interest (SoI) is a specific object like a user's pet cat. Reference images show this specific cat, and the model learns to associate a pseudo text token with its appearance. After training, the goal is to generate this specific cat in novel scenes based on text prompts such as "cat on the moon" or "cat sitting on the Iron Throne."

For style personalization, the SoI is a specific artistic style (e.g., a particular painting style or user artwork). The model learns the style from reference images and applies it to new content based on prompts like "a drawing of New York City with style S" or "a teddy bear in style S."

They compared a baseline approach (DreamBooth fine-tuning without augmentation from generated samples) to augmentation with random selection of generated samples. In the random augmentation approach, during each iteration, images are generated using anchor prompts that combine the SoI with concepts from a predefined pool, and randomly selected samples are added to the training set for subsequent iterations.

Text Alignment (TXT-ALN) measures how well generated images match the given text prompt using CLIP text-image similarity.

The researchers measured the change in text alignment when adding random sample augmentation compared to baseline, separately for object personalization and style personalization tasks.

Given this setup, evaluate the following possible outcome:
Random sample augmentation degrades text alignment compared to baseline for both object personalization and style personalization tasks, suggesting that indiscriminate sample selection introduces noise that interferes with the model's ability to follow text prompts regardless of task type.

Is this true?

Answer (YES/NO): YES